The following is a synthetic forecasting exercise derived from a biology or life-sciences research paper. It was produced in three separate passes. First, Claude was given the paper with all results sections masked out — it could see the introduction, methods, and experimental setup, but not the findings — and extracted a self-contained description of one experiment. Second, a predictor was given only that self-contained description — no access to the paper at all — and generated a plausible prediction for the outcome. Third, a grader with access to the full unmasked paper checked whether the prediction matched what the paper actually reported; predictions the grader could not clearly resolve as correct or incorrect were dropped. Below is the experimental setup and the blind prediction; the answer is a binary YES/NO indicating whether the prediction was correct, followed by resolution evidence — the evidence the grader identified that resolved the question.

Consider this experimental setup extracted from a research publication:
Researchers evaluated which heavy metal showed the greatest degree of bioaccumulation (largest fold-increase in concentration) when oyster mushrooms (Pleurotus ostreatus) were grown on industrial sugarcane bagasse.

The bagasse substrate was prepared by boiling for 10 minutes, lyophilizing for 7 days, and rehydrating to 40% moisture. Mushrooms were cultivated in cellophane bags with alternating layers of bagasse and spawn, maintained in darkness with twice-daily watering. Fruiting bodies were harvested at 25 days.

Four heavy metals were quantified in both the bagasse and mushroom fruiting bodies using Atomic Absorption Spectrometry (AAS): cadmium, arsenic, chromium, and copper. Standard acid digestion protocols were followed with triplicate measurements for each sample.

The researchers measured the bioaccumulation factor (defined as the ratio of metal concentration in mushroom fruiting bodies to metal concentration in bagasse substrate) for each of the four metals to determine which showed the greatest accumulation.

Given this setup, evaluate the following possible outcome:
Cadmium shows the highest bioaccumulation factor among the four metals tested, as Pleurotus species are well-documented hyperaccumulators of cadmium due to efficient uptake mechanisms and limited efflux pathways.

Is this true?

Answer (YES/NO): YES